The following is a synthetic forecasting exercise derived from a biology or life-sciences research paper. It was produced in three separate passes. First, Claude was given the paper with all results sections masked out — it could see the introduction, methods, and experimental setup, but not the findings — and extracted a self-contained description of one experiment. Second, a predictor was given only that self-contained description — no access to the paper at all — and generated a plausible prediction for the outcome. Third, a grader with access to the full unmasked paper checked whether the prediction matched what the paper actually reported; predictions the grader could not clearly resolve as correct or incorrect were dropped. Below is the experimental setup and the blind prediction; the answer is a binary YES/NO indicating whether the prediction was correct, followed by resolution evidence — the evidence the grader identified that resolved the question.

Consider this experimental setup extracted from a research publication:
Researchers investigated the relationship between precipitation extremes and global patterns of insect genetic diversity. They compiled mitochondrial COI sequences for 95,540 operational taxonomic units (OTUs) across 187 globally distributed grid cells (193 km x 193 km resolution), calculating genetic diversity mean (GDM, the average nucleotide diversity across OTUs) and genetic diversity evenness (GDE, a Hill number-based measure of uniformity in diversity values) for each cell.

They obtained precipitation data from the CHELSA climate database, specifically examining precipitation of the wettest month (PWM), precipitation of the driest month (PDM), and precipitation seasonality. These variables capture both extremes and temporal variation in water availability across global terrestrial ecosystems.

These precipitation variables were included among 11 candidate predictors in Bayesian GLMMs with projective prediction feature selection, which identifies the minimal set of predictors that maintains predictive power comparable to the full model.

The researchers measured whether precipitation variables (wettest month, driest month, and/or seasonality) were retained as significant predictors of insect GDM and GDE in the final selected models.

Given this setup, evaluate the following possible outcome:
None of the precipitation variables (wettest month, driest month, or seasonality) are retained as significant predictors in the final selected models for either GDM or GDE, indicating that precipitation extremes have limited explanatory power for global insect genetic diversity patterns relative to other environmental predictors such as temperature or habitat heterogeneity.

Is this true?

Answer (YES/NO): NO